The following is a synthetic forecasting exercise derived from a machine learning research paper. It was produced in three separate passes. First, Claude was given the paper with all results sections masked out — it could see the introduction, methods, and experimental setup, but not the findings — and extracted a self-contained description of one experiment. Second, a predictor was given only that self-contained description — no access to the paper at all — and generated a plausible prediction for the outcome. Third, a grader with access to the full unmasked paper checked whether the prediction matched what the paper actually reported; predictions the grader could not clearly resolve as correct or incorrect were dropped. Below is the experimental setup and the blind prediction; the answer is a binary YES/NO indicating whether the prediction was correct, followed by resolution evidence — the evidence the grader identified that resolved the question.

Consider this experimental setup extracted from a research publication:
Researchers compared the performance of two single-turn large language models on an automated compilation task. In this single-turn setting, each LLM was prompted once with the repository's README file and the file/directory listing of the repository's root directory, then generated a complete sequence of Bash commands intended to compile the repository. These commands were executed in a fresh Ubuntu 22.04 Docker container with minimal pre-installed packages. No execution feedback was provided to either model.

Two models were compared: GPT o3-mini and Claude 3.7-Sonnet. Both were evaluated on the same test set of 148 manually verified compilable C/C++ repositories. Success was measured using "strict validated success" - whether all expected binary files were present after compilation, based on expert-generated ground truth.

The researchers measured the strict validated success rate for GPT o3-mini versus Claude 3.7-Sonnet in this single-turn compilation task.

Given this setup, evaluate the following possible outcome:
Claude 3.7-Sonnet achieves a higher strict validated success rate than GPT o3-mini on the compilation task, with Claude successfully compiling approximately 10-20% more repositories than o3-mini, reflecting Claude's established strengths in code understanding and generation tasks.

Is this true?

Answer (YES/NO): YES